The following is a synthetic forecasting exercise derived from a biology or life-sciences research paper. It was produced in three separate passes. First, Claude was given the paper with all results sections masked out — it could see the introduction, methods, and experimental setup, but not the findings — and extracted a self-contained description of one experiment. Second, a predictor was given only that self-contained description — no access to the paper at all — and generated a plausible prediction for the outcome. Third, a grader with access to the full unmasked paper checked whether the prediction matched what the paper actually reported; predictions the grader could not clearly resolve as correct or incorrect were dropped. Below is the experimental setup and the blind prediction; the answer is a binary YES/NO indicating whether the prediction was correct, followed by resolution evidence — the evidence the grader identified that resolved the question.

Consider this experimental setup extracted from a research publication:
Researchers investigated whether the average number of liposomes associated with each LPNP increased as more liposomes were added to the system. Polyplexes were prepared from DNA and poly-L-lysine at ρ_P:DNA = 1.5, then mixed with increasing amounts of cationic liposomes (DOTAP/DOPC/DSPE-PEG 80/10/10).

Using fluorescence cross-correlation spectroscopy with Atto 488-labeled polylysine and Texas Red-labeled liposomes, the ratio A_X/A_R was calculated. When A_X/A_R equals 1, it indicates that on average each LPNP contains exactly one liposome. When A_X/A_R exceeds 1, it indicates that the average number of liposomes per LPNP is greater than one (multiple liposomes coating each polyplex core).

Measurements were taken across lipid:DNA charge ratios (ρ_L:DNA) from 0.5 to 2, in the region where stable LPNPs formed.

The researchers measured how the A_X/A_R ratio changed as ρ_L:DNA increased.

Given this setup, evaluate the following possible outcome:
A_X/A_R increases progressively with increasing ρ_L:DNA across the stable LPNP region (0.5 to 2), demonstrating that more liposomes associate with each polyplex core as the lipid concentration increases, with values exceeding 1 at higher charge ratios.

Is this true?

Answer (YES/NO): YES